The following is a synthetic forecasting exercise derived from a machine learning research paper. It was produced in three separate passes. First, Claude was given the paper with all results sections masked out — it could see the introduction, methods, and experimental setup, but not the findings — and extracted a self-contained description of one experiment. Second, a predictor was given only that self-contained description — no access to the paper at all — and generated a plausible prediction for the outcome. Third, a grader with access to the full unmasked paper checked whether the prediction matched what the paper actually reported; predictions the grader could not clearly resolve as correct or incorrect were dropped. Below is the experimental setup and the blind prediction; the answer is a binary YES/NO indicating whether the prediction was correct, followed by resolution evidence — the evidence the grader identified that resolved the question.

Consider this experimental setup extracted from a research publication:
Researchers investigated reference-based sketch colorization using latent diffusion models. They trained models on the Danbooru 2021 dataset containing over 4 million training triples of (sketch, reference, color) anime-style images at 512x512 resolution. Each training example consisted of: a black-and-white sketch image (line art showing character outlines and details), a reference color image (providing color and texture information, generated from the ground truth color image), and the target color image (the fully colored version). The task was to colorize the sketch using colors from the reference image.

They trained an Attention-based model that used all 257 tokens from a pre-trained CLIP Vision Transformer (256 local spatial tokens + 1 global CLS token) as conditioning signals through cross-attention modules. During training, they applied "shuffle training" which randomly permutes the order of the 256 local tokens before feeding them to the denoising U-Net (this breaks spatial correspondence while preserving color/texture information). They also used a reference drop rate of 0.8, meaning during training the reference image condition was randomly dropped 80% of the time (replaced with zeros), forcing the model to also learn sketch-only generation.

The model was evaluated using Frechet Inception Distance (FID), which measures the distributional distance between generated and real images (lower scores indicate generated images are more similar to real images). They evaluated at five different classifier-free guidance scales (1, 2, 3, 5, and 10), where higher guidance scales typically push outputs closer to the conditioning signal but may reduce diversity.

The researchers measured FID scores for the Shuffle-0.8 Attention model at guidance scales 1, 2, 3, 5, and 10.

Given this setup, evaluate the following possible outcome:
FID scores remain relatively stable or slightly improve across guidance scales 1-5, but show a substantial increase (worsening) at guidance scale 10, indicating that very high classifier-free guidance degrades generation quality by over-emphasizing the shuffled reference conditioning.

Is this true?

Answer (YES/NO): NO